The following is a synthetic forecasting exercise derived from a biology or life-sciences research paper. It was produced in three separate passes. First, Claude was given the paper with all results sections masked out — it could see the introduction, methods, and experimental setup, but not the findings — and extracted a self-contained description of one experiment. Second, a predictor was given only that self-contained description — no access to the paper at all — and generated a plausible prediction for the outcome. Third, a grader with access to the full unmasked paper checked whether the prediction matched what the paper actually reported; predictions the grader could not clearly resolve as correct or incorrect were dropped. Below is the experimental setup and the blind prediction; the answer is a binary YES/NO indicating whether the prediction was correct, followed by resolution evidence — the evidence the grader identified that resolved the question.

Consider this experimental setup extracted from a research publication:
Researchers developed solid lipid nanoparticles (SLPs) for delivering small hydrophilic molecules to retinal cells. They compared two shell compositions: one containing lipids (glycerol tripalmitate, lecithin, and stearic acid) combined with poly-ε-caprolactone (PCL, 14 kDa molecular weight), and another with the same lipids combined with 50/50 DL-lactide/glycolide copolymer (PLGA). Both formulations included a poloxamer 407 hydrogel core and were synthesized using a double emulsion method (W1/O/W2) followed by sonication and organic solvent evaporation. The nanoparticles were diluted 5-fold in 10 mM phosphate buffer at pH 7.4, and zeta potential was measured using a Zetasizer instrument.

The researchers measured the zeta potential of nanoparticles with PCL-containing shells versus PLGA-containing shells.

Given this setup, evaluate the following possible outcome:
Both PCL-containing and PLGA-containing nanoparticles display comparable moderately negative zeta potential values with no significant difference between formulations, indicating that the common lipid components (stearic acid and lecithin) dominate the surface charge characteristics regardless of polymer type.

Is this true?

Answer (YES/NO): NO